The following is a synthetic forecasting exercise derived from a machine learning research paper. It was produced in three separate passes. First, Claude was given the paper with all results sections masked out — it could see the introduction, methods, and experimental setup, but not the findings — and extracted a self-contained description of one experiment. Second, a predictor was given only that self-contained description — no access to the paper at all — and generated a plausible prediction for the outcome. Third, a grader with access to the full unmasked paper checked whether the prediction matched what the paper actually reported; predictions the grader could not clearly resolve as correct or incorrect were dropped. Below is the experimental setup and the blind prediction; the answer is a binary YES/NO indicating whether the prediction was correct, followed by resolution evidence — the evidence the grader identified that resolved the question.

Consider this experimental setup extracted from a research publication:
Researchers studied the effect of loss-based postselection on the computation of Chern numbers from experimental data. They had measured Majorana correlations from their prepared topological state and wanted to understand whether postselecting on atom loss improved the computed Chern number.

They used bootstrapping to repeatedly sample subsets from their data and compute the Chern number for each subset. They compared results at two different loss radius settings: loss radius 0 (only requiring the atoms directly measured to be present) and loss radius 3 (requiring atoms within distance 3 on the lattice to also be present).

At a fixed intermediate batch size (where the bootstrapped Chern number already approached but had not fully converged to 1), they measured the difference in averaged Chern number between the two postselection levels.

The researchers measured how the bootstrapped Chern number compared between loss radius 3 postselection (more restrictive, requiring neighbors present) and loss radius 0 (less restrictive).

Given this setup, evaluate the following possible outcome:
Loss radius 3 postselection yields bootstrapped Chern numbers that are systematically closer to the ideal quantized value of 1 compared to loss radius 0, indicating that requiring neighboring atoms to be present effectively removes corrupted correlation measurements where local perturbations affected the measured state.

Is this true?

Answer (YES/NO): YES